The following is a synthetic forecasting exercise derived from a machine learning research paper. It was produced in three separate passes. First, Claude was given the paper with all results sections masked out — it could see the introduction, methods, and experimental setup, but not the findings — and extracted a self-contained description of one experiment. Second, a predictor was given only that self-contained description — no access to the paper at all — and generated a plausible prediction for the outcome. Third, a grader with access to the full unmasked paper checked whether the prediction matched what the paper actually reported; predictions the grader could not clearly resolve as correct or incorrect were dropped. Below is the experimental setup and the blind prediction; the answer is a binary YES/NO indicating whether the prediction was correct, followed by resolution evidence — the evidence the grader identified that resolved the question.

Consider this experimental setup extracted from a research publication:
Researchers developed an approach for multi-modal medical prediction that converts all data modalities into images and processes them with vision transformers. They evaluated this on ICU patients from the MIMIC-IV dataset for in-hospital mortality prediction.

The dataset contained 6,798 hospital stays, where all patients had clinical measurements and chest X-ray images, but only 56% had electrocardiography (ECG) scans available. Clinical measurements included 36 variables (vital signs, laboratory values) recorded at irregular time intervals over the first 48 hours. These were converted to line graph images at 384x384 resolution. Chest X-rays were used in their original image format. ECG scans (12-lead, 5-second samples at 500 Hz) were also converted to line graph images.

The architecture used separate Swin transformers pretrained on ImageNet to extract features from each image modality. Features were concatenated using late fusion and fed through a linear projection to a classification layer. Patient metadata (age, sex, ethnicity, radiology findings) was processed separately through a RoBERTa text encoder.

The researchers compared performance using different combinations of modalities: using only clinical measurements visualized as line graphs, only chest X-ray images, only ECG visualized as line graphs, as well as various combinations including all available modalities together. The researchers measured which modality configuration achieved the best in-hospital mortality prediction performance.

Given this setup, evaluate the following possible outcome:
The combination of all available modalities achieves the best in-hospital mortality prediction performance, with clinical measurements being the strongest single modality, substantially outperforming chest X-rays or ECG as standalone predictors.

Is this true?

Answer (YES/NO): NO